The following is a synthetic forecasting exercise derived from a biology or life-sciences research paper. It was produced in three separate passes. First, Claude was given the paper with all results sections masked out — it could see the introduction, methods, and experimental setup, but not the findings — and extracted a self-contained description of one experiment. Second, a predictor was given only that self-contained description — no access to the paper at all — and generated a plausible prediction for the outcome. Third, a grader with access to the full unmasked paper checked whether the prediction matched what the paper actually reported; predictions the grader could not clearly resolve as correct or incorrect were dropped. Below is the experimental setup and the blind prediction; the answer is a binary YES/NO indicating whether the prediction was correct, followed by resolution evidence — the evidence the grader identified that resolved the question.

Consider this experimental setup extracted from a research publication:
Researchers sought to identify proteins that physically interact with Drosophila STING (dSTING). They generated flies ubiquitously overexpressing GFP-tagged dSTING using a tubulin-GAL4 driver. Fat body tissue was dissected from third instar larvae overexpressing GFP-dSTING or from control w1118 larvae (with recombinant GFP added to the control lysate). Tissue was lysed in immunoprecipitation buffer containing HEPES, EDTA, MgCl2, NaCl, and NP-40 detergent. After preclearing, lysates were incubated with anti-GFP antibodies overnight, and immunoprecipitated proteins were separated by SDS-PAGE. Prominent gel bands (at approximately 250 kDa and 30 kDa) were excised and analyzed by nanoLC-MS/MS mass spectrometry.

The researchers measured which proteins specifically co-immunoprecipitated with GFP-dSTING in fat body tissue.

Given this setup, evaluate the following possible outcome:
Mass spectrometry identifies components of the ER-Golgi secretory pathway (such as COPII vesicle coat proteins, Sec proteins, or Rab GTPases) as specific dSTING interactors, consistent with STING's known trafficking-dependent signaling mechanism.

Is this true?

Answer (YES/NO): NO